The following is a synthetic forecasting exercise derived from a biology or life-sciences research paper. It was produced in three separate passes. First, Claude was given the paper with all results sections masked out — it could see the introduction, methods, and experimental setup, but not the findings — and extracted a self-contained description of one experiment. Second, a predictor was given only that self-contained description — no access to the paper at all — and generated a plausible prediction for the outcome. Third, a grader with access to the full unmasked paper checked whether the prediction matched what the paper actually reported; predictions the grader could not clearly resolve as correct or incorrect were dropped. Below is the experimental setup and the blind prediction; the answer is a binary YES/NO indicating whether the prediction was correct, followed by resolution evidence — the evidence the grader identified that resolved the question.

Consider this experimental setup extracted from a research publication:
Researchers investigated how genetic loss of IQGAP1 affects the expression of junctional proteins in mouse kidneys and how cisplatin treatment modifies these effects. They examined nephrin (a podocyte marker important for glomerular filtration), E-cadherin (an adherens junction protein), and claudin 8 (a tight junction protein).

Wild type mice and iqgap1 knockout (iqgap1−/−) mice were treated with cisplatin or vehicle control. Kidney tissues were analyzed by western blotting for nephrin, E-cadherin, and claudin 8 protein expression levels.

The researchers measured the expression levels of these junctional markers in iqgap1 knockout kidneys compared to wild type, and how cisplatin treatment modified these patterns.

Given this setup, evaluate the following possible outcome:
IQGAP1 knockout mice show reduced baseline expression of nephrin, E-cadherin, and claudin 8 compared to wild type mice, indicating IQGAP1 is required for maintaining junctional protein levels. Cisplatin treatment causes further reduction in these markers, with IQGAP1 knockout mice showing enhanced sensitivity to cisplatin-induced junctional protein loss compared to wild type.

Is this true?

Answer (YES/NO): NO